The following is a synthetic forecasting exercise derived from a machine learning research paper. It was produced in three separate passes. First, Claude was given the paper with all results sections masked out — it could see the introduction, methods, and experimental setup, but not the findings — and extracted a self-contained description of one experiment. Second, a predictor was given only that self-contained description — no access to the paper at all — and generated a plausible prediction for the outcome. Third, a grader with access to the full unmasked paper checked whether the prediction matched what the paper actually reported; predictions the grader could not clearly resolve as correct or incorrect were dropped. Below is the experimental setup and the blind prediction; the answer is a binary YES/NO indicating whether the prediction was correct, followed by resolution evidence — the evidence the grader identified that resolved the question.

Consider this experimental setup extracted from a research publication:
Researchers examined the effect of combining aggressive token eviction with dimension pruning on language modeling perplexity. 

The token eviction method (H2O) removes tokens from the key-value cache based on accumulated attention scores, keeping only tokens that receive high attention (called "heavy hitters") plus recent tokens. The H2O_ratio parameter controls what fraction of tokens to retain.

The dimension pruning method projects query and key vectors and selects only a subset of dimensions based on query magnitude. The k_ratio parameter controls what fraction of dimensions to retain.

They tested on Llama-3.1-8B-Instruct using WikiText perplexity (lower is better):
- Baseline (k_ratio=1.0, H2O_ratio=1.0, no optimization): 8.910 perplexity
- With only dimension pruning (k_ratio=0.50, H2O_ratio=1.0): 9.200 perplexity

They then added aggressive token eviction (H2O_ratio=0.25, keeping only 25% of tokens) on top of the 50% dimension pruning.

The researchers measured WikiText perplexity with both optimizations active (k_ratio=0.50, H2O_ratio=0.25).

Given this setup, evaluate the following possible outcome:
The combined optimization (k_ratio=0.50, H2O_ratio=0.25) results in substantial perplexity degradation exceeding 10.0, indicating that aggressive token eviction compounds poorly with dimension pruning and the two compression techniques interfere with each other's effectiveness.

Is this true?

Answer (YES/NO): NO